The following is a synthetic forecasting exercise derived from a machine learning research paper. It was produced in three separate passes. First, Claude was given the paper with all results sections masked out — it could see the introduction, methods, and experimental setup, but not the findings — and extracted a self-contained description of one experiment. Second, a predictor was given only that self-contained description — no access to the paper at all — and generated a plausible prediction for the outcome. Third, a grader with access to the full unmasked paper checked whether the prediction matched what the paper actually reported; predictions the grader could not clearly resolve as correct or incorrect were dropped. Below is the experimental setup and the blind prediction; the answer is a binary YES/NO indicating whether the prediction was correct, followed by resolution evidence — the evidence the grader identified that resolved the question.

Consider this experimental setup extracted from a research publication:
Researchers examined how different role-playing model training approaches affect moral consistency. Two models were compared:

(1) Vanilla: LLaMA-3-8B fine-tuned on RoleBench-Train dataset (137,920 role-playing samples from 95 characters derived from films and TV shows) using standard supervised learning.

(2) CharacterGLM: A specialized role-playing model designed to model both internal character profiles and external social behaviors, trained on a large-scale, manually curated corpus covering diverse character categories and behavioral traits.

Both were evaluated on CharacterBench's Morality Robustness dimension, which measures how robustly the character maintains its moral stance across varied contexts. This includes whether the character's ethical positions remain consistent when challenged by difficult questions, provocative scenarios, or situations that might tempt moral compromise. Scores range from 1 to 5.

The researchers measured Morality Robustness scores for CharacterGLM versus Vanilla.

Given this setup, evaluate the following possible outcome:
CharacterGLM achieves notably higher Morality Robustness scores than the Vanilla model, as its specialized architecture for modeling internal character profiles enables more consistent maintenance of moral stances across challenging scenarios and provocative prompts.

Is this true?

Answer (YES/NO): NO